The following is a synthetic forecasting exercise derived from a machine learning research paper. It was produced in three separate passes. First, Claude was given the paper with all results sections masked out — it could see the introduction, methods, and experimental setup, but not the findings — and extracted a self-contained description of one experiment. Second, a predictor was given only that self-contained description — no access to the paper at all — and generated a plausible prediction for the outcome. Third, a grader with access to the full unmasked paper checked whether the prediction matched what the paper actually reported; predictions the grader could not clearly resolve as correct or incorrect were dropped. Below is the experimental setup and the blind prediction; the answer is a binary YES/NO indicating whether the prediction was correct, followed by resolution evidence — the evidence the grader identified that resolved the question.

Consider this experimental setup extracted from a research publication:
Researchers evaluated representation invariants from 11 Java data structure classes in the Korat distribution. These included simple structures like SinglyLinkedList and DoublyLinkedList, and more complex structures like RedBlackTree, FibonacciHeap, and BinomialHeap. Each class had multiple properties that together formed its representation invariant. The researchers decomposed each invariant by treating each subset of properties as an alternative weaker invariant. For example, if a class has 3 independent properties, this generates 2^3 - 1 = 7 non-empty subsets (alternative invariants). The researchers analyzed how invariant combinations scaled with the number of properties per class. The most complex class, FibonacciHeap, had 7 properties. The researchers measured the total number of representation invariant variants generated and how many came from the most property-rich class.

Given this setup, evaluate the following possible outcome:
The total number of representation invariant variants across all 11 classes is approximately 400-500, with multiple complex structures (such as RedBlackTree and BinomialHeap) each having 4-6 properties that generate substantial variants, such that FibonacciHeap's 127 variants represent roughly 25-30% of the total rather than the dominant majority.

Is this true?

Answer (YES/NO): NO